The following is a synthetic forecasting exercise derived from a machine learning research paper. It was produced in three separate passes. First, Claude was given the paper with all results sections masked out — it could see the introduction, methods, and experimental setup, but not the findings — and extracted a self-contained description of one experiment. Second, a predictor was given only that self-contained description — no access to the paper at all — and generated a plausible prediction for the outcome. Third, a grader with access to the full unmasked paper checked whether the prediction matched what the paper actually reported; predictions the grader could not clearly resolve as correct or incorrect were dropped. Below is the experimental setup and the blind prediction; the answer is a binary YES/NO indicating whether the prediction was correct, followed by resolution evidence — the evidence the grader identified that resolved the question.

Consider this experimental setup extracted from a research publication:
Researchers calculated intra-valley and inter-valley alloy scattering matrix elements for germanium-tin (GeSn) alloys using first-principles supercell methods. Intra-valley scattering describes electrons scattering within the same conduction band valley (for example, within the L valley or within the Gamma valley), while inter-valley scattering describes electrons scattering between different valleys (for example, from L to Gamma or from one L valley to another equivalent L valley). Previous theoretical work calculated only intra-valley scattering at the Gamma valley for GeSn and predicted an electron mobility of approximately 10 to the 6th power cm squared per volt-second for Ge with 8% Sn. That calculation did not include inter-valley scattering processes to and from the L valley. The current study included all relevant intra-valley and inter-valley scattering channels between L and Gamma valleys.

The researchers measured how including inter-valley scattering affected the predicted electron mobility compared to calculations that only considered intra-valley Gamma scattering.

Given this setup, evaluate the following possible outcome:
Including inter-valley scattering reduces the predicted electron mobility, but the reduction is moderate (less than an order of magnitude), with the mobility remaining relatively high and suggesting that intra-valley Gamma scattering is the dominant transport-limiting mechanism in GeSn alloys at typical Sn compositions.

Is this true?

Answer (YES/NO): NO